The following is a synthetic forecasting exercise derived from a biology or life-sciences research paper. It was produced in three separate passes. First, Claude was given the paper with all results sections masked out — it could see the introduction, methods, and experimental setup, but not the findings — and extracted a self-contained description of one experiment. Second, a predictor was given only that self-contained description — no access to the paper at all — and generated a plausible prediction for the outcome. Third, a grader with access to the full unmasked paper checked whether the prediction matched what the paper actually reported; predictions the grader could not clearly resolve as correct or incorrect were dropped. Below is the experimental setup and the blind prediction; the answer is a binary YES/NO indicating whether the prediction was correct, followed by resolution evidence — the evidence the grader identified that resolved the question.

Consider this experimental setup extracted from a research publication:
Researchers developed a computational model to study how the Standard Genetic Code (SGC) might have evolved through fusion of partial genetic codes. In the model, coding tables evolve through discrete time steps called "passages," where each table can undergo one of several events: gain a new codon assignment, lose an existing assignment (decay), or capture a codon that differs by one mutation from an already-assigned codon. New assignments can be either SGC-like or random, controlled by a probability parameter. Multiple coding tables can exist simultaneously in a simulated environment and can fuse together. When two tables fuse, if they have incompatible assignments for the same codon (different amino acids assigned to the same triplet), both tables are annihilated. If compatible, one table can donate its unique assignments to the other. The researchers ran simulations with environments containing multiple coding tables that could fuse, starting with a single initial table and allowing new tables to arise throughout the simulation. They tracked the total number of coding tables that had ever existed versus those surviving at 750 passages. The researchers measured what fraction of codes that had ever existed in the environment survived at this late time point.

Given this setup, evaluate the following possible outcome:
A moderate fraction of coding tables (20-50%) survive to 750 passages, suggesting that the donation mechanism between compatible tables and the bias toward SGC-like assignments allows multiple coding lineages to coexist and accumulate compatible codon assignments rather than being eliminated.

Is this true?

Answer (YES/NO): NO